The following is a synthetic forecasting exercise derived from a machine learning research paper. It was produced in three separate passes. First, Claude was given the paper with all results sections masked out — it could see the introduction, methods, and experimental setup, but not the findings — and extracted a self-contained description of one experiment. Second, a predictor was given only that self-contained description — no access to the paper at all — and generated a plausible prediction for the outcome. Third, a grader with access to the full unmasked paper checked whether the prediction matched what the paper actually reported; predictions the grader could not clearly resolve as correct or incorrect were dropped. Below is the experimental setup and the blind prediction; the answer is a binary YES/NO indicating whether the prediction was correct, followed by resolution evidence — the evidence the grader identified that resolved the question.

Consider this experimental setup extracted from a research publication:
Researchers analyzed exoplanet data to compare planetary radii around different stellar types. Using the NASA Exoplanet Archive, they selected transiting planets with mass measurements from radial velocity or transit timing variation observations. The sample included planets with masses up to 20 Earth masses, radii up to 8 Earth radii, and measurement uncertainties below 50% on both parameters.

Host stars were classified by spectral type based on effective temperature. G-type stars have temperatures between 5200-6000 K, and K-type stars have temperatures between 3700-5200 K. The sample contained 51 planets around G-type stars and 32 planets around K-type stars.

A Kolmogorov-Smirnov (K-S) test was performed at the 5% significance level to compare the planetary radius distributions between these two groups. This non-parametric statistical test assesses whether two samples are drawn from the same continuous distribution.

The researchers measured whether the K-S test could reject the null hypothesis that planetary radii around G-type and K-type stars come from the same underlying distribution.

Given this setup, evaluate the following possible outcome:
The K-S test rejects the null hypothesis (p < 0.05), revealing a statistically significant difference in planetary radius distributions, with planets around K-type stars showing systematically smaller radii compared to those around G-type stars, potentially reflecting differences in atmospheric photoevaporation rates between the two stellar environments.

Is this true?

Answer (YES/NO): NO